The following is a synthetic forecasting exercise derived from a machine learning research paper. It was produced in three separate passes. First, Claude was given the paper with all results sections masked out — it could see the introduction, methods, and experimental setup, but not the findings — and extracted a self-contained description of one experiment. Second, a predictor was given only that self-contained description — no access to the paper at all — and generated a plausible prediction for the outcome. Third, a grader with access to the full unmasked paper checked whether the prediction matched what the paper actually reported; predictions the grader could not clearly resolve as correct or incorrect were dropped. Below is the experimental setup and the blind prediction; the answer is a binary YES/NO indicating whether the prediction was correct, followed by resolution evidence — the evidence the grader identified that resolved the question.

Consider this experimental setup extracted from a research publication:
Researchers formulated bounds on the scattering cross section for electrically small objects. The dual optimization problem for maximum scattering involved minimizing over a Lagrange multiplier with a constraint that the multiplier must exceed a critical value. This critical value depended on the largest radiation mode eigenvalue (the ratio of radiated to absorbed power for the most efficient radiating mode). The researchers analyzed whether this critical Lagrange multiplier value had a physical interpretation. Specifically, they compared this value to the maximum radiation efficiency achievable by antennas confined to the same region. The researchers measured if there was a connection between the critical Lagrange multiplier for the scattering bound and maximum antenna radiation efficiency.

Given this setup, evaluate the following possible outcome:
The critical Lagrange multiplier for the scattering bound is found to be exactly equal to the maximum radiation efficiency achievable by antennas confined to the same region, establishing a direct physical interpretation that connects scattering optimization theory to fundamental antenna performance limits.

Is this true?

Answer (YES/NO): YES